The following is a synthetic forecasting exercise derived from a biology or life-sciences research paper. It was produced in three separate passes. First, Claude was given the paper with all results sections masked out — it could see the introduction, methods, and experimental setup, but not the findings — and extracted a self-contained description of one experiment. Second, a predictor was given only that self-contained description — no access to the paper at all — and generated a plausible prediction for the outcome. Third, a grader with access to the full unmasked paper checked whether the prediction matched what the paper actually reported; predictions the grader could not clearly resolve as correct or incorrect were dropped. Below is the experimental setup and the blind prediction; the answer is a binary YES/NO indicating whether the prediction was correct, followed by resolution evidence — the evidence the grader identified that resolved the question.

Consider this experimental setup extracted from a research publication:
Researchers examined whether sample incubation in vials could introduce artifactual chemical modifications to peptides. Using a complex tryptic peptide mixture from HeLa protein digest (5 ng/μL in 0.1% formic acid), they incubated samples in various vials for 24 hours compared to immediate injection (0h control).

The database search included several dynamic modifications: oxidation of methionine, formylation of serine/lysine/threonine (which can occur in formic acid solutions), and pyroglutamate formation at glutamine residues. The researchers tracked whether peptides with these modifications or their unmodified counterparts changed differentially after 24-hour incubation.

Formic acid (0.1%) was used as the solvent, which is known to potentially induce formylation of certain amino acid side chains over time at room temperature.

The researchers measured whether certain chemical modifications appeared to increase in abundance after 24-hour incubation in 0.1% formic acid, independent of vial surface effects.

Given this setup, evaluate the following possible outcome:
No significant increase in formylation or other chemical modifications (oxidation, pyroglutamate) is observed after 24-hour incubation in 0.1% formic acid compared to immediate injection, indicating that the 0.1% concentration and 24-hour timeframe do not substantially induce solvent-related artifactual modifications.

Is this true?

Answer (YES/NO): NO